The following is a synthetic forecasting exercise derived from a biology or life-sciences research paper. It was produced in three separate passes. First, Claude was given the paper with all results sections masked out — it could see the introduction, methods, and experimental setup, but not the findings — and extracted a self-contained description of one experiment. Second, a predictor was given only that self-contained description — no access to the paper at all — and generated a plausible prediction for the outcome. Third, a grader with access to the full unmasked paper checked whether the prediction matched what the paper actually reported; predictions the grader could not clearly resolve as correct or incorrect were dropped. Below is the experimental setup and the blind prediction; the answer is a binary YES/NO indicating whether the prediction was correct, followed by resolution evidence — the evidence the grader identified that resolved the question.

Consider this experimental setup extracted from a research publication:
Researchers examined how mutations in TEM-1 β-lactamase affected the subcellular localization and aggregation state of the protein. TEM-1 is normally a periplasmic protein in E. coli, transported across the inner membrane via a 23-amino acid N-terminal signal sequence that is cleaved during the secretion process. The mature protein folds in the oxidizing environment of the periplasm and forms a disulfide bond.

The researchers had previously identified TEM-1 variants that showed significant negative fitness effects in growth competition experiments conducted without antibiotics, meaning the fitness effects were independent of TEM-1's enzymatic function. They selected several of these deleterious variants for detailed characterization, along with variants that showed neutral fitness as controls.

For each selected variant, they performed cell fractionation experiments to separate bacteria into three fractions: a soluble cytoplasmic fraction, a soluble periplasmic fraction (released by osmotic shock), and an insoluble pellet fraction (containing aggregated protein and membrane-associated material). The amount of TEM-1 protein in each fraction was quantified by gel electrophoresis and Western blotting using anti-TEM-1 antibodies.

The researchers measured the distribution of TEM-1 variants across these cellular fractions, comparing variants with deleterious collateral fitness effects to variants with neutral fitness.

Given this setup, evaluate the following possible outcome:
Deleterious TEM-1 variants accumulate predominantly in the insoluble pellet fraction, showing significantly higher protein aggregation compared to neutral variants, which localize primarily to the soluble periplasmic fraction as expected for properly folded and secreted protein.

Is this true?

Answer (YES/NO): YES